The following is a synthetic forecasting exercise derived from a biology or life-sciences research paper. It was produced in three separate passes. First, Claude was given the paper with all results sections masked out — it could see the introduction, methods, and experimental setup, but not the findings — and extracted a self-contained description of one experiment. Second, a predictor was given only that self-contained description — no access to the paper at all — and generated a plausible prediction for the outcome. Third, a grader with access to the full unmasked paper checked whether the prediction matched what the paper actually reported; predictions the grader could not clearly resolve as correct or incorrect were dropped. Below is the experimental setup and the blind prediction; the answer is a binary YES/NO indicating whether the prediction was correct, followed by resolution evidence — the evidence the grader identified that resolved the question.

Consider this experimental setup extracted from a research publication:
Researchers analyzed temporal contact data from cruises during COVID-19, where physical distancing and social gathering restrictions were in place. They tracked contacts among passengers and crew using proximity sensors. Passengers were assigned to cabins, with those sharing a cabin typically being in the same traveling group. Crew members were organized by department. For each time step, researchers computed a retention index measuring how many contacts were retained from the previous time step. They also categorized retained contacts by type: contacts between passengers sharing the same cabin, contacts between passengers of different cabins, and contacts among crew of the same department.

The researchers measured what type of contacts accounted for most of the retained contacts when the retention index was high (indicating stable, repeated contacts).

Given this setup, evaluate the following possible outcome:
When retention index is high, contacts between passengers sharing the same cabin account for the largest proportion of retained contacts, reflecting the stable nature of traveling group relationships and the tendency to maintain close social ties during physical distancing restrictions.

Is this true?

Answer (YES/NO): YES